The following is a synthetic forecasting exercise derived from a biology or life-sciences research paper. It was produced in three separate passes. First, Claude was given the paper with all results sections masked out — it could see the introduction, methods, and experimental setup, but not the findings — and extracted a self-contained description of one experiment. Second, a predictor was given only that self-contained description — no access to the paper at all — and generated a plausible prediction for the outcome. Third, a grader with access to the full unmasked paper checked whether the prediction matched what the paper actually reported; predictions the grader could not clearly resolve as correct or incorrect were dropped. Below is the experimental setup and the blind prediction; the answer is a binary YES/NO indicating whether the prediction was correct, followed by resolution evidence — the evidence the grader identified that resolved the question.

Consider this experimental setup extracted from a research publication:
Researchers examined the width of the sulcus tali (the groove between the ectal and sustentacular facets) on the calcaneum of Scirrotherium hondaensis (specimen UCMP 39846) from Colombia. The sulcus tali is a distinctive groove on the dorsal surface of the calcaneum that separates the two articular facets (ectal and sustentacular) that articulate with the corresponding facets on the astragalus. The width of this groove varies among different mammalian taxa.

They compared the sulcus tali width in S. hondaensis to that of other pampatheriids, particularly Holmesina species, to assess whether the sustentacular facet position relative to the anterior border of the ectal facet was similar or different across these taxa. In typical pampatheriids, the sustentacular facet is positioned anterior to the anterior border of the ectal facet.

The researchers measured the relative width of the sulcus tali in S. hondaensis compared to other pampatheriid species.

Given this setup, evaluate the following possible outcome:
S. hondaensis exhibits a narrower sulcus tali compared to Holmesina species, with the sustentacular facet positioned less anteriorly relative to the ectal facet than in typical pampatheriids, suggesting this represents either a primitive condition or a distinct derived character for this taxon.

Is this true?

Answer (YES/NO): NO